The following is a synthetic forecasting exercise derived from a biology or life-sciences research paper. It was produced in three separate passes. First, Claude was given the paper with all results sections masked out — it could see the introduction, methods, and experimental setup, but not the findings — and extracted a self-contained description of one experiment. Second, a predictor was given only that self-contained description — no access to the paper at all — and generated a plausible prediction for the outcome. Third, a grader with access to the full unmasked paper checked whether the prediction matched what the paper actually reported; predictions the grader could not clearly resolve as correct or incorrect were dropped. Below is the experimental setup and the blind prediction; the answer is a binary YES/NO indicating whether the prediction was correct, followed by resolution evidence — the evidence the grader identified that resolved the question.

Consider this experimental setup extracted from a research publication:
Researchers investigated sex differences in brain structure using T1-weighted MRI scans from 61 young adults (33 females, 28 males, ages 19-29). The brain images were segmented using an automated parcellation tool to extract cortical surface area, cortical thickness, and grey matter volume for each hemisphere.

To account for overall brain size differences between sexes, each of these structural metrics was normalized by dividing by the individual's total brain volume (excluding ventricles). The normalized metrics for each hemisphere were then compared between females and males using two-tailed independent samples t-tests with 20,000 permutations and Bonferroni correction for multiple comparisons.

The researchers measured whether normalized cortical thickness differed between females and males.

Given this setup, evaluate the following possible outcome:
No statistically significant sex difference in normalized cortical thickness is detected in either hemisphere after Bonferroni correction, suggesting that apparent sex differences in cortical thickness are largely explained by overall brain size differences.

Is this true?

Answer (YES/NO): NO